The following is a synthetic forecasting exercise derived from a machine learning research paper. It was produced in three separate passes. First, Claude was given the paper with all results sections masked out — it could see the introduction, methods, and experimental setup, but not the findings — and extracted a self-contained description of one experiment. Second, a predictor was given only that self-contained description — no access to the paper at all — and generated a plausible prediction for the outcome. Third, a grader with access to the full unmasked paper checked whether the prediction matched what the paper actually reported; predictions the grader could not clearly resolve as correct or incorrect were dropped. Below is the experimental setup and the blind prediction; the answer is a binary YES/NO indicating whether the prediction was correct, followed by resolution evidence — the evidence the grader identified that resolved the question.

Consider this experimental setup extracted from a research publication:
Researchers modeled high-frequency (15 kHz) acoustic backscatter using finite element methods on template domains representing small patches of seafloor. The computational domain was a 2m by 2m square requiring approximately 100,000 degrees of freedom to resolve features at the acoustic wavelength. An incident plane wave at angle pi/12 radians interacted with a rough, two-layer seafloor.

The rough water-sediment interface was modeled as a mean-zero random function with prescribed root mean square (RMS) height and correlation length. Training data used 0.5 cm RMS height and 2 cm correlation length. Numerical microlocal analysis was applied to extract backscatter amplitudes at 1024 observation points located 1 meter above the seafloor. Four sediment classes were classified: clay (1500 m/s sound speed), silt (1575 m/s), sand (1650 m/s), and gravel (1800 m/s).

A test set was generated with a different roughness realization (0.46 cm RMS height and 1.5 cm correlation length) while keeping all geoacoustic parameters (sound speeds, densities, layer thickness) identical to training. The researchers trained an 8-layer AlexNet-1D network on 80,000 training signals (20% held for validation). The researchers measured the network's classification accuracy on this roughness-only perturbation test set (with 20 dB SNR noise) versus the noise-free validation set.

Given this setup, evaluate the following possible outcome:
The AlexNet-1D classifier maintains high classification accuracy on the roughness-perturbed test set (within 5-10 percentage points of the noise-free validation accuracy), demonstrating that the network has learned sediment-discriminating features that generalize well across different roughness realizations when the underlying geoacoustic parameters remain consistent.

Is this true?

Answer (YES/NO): YES